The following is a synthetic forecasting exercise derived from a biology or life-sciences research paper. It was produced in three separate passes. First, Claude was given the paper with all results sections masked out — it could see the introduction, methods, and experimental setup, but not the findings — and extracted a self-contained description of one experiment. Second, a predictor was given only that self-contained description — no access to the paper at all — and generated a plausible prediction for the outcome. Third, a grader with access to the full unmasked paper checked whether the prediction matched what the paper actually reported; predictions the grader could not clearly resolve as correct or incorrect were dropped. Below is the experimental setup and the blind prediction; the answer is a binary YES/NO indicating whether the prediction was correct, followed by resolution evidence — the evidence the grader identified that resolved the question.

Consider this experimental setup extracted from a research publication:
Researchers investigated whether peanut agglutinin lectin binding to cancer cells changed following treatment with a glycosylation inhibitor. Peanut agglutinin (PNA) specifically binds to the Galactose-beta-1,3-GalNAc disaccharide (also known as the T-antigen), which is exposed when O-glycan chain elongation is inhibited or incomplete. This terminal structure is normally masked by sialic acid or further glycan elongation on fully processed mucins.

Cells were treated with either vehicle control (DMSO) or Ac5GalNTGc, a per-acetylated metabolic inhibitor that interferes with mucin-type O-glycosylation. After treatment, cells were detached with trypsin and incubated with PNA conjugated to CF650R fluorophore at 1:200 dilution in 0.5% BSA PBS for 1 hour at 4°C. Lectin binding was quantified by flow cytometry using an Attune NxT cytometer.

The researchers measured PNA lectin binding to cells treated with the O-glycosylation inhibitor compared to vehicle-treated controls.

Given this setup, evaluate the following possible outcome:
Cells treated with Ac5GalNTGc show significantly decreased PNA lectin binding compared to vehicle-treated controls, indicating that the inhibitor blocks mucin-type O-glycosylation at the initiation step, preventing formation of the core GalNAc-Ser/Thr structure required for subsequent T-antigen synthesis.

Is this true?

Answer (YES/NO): NO